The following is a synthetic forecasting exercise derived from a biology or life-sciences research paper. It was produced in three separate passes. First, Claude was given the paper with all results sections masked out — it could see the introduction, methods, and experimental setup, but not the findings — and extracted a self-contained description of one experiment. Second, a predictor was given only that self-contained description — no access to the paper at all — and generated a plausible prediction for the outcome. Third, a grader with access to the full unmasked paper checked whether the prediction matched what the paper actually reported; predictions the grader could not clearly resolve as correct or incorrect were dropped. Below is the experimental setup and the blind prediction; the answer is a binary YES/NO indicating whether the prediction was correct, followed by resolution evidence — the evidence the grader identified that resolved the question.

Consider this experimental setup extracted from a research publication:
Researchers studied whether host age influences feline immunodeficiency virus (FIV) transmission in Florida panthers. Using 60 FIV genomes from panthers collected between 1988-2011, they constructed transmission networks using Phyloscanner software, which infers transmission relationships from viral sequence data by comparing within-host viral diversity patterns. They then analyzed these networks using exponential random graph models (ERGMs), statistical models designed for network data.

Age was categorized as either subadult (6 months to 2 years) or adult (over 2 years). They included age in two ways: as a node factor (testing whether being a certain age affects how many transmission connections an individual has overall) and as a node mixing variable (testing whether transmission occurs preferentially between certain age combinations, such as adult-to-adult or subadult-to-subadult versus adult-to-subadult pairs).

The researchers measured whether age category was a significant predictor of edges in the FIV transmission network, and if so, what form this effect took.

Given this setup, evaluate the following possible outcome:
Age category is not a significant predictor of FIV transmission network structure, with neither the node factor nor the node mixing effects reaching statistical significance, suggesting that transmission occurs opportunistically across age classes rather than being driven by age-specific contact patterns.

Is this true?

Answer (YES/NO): NO